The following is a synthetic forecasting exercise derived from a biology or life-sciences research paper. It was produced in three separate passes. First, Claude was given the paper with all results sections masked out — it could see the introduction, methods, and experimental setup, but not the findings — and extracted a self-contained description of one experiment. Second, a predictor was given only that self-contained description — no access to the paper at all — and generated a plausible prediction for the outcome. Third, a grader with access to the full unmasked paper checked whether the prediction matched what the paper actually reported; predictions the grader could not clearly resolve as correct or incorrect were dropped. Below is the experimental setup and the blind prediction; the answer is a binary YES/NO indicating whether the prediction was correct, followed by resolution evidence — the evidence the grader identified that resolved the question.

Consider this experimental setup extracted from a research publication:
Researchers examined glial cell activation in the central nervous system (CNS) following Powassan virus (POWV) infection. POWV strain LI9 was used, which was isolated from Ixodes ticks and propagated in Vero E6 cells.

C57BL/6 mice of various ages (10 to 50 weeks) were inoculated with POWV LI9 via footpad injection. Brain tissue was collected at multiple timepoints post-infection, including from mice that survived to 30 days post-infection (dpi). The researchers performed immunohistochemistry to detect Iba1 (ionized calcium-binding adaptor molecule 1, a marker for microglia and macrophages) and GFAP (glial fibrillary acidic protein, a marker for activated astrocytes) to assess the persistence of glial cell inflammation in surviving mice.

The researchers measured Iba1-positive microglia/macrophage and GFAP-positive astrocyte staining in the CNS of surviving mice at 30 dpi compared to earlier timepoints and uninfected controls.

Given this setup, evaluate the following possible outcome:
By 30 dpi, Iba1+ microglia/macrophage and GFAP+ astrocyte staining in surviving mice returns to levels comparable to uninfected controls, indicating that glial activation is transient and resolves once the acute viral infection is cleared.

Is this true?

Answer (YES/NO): NO